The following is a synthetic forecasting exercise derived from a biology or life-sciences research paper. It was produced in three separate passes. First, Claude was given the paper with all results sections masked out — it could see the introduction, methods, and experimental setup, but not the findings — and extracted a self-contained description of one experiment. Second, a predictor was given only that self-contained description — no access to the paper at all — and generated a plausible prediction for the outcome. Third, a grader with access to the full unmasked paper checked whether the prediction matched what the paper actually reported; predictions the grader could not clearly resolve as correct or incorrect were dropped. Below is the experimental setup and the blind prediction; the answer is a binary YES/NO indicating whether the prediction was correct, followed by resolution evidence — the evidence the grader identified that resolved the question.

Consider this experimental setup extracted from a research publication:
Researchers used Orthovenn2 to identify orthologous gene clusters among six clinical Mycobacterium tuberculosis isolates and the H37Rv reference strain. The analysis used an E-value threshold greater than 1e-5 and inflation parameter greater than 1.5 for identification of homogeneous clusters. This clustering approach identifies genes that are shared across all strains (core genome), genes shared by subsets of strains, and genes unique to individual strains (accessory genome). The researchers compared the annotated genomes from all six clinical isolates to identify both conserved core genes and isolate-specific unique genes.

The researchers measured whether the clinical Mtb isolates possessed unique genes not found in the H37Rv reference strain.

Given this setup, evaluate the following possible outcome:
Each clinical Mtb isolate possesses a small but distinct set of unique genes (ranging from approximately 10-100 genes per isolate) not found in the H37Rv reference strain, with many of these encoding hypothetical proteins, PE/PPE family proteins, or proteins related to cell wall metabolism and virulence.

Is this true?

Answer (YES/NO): NO